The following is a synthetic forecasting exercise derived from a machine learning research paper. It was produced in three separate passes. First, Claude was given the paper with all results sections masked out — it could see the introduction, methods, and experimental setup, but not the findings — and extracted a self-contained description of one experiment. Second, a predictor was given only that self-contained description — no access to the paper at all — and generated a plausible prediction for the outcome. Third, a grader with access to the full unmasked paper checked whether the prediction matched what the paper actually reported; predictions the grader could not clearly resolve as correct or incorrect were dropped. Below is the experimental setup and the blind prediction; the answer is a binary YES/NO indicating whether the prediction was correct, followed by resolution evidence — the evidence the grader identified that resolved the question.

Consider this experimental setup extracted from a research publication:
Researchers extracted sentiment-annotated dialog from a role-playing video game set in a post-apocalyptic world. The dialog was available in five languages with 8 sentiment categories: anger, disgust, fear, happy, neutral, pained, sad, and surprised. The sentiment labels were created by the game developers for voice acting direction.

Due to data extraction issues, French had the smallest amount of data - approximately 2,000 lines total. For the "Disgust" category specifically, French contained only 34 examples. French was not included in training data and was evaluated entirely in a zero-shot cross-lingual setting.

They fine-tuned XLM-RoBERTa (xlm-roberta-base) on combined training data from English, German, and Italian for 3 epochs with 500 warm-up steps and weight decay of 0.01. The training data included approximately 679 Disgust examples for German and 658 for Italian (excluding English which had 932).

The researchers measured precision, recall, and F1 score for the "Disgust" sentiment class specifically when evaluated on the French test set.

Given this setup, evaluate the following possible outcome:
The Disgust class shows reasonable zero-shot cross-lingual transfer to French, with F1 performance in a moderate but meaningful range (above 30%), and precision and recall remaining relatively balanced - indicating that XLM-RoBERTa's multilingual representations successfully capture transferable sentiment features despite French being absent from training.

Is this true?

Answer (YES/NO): NO